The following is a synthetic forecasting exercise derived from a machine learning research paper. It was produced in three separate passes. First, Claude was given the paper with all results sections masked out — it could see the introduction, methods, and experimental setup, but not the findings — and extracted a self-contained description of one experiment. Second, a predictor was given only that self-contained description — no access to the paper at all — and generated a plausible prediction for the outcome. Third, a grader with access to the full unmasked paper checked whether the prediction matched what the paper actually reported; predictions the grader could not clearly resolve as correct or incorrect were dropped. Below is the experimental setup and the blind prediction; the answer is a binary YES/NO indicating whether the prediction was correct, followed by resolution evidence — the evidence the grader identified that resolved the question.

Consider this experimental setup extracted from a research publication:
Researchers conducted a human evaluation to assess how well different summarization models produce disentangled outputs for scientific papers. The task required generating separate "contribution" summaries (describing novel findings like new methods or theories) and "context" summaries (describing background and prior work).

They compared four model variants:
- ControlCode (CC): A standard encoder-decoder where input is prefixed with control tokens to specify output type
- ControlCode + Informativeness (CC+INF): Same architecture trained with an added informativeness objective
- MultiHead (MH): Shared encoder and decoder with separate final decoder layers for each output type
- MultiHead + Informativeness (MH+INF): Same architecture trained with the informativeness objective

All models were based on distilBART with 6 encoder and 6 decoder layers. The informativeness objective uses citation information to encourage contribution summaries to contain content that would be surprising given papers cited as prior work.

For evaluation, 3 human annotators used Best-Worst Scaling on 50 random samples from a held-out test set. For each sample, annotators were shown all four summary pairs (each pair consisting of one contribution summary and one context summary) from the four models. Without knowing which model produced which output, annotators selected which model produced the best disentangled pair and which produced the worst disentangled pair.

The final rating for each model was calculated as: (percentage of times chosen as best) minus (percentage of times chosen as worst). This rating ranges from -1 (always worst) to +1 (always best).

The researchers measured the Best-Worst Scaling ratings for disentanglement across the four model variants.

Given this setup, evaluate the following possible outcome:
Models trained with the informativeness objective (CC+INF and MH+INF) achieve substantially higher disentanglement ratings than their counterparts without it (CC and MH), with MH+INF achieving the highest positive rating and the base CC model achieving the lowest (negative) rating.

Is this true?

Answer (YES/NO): NO